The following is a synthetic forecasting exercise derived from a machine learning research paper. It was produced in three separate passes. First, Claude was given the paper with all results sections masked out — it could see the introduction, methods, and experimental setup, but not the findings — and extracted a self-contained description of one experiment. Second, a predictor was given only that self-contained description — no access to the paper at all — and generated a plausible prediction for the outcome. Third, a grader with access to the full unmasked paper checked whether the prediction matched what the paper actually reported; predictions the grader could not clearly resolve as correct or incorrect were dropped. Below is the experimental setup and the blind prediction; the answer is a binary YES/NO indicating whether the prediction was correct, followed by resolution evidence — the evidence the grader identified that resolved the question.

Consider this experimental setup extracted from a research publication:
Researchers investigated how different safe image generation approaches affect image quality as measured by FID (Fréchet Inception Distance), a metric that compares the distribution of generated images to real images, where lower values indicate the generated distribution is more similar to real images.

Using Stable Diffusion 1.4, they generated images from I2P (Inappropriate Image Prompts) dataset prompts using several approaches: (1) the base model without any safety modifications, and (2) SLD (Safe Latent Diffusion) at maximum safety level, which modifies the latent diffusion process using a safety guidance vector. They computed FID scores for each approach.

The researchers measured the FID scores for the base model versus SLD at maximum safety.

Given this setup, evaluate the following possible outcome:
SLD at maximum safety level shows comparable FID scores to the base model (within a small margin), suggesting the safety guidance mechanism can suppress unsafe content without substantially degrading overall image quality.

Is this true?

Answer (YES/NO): NO